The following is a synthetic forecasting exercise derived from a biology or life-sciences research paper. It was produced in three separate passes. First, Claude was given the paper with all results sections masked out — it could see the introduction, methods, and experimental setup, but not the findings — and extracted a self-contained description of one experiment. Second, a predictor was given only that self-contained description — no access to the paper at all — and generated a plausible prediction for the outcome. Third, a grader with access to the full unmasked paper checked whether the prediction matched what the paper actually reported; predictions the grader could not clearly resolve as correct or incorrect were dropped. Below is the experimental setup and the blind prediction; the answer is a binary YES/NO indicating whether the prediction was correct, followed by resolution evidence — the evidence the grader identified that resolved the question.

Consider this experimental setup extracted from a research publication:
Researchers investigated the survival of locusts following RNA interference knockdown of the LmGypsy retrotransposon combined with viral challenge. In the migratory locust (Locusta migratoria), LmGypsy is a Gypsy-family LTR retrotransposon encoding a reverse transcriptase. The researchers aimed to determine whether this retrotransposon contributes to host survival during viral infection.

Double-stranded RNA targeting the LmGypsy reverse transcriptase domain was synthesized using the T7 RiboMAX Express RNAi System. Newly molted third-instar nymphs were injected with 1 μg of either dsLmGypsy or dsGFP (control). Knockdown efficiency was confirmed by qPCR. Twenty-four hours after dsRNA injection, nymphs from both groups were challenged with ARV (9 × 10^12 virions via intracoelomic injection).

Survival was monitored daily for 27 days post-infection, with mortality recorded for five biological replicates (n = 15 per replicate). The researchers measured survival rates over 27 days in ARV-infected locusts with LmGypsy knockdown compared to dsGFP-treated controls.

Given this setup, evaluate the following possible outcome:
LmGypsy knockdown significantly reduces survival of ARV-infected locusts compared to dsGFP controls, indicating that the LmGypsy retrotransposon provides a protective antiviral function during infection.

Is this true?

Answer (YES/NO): YES